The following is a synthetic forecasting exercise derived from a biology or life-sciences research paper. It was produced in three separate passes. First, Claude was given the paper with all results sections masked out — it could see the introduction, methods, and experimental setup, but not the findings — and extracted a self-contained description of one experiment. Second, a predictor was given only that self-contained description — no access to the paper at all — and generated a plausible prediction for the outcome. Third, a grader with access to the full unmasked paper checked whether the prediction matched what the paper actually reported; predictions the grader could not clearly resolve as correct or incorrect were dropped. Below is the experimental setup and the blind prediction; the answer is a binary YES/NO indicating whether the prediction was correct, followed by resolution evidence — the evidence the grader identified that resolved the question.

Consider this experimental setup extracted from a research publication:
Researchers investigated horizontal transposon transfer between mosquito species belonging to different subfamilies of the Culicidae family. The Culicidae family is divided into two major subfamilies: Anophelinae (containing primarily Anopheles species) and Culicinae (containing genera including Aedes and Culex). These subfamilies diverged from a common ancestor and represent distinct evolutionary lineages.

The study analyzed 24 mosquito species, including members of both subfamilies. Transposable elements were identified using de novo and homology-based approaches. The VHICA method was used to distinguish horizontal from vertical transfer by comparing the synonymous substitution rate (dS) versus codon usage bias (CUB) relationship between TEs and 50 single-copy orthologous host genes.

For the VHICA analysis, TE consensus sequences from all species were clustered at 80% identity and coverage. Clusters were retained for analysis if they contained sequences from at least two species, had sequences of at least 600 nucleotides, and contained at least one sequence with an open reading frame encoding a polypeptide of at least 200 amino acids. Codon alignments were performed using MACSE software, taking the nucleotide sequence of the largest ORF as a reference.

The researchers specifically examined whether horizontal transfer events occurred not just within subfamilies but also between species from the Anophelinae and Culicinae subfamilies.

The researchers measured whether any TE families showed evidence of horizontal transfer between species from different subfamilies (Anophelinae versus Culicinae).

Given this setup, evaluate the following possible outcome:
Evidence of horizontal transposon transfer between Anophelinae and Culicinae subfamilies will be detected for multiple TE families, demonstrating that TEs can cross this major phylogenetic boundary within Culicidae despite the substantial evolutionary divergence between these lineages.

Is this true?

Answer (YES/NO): YES